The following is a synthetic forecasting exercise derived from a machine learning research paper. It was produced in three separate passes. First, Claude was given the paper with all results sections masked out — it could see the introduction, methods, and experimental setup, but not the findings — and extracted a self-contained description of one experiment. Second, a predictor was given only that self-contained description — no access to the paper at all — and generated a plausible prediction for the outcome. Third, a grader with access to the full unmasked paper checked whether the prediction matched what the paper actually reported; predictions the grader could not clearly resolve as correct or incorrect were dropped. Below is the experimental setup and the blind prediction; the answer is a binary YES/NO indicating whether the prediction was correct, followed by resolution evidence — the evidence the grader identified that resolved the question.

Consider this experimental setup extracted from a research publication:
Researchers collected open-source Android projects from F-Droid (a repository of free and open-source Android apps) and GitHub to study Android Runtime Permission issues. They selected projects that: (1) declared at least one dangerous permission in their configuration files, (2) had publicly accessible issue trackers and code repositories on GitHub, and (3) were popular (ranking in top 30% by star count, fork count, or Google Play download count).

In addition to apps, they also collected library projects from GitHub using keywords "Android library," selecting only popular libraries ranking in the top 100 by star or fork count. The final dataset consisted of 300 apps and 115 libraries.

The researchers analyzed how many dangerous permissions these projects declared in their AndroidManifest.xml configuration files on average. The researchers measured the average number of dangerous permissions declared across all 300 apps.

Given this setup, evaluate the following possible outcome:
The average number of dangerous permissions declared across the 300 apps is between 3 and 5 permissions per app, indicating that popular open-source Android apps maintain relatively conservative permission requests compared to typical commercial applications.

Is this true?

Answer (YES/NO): NO